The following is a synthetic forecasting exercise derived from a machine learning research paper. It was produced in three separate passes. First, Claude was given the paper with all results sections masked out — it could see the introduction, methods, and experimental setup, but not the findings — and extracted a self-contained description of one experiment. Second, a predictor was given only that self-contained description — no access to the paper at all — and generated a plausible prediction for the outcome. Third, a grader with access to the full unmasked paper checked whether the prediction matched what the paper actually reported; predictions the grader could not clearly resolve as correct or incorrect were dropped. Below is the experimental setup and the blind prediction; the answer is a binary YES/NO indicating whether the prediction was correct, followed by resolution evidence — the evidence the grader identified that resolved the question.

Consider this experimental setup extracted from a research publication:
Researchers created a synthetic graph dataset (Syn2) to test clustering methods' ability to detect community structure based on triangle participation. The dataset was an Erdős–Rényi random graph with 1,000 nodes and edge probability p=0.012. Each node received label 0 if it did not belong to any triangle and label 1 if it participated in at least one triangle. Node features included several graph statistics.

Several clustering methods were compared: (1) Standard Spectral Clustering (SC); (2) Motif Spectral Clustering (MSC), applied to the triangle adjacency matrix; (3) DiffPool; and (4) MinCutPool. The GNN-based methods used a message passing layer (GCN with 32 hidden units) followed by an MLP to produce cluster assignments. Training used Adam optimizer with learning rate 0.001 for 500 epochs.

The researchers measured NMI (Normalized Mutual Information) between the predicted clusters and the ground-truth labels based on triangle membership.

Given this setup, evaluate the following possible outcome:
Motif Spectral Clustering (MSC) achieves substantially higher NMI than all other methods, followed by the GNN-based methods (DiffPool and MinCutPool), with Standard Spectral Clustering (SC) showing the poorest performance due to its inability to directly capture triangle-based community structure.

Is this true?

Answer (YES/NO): NO